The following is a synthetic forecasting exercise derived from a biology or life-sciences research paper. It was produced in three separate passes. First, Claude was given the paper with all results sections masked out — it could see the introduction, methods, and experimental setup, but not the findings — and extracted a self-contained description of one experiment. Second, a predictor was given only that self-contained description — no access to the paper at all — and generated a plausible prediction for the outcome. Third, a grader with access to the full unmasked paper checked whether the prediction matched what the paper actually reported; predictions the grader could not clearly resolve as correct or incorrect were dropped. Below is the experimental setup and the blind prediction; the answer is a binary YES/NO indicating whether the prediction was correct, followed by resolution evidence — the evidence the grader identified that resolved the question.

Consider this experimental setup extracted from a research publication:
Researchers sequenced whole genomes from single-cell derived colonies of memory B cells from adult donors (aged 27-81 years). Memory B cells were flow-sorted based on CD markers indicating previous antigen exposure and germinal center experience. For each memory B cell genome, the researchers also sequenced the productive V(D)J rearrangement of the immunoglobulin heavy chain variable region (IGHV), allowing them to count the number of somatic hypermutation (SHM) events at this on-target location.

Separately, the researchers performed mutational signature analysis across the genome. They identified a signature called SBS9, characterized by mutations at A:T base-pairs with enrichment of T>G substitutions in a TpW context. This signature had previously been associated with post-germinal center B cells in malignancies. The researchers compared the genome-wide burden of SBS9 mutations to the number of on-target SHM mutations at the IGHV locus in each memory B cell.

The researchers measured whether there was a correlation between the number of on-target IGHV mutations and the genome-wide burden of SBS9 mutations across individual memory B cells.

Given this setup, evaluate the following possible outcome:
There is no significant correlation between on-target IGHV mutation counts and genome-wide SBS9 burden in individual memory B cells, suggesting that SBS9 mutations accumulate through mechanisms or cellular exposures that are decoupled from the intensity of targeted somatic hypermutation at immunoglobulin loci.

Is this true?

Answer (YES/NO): NO